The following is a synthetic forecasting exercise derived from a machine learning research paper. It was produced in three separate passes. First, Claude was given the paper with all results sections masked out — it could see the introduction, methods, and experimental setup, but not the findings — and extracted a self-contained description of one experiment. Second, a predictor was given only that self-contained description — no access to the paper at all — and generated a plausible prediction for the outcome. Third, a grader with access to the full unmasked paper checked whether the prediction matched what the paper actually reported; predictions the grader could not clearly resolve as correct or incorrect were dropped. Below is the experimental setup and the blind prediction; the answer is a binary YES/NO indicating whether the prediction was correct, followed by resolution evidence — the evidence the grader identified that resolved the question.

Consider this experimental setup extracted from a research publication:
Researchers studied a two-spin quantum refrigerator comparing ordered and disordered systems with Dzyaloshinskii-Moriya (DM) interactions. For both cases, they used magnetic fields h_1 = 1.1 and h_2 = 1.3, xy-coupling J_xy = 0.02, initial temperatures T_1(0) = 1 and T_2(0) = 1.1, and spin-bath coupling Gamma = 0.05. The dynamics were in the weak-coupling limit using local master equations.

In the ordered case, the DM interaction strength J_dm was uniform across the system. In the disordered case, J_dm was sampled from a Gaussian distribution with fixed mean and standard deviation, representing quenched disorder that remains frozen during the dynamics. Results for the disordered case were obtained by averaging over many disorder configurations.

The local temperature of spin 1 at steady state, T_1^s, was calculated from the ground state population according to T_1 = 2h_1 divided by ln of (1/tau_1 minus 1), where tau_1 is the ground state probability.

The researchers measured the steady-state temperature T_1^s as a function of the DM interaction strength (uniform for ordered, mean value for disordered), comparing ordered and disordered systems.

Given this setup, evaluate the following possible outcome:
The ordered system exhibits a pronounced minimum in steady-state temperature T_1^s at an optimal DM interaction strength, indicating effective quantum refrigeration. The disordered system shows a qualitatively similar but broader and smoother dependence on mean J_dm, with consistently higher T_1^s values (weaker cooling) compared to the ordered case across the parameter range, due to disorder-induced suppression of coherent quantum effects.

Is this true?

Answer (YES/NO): NO